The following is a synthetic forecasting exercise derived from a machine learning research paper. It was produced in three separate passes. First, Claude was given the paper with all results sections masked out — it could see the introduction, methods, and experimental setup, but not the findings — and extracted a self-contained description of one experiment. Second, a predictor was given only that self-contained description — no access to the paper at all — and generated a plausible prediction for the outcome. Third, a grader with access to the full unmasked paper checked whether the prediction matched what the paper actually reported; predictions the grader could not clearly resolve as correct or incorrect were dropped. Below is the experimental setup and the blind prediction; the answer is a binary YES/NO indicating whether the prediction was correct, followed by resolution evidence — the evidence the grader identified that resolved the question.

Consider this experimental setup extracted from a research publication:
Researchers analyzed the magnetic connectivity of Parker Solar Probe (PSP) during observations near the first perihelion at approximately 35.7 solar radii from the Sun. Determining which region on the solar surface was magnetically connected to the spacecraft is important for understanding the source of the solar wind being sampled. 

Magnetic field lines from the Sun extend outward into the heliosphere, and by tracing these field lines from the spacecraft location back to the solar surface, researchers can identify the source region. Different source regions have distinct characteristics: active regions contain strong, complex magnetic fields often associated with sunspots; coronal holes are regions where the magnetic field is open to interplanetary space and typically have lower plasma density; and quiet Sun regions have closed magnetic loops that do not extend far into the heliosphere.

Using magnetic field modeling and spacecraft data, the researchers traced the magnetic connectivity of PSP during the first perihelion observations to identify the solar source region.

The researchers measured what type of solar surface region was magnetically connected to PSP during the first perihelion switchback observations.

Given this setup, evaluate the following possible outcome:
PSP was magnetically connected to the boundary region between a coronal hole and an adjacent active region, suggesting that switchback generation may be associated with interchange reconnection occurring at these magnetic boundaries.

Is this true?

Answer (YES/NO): NO